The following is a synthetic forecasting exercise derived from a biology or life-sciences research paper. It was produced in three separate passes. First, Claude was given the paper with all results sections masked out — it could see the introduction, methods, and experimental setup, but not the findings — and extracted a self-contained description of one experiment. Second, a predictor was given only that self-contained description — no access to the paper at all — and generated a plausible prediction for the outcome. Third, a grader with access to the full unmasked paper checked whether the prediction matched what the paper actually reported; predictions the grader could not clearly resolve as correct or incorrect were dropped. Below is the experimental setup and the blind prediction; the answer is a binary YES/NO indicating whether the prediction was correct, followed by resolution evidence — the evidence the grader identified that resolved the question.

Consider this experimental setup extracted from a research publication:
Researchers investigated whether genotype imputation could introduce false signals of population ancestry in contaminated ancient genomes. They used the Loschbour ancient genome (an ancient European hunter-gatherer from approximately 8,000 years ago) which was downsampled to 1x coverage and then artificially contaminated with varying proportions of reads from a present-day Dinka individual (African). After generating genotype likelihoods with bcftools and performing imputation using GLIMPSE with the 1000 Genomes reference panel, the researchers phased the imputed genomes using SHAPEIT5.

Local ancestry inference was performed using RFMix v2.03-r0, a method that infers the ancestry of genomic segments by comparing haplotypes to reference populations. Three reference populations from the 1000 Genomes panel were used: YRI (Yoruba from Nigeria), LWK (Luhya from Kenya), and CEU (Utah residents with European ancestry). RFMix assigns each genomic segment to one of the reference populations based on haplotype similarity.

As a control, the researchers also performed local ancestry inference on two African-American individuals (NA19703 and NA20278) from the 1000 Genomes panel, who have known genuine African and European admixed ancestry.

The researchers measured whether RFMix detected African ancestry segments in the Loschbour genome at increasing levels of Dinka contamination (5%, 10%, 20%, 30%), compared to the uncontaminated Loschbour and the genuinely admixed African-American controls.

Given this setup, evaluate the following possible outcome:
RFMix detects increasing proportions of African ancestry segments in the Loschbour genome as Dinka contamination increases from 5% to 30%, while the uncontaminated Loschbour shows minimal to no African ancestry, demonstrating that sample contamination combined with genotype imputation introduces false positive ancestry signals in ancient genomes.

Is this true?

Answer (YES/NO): NO